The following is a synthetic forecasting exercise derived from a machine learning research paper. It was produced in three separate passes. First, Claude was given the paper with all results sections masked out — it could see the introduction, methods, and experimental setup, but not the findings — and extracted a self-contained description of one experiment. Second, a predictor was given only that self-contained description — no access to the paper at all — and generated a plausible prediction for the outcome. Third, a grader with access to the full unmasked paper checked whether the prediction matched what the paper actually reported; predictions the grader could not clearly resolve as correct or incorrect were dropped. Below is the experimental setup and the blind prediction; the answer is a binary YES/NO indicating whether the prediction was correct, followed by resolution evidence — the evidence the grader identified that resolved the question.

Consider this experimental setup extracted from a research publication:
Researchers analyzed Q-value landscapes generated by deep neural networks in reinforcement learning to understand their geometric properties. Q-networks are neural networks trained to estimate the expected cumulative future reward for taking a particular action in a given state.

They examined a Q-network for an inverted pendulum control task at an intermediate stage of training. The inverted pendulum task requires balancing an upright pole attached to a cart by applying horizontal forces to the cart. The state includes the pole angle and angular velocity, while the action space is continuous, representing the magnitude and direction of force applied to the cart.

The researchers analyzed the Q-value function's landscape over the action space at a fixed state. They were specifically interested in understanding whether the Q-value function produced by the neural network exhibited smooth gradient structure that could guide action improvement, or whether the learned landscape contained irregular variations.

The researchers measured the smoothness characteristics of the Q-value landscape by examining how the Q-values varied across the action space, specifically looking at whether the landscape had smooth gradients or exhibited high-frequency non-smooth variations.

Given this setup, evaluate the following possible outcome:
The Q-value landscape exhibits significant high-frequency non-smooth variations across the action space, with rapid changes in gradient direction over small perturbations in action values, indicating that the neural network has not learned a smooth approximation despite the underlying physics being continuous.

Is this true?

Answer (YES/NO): YES